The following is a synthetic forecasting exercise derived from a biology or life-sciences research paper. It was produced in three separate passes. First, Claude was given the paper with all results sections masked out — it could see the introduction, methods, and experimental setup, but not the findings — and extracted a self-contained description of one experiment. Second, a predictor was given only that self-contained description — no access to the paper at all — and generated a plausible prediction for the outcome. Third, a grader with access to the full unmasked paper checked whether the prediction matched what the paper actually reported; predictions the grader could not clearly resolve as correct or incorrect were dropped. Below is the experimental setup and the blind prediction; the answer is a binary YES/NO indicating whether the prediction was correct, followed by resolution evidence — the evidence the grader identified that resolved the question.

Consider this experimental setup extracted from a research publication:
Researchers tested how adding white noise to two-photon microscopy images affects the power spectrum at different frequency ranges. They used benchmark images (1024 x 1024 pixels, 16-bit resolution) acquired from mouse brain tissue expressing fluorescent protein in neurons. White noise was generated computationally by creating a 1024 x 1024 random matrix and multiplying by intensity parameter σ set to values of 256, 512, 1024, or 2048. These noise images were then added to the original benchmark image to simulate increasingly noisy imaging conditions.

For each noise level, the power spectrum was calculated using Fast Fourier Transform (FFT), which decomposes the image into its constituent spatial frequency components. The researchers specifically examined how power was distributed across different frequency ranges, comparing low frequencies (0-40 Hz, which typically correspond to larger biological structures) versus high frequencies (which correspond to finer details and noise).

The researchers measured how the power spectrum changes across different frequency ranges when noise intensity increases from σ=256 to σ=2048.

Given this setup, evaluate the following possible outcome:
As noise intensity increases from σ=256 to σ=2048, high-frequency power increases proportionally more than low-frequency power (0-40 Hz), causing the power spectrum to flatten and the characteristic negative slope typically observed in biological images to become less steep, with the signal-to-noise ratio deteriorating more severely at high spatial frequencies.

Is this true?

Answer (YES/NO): YES